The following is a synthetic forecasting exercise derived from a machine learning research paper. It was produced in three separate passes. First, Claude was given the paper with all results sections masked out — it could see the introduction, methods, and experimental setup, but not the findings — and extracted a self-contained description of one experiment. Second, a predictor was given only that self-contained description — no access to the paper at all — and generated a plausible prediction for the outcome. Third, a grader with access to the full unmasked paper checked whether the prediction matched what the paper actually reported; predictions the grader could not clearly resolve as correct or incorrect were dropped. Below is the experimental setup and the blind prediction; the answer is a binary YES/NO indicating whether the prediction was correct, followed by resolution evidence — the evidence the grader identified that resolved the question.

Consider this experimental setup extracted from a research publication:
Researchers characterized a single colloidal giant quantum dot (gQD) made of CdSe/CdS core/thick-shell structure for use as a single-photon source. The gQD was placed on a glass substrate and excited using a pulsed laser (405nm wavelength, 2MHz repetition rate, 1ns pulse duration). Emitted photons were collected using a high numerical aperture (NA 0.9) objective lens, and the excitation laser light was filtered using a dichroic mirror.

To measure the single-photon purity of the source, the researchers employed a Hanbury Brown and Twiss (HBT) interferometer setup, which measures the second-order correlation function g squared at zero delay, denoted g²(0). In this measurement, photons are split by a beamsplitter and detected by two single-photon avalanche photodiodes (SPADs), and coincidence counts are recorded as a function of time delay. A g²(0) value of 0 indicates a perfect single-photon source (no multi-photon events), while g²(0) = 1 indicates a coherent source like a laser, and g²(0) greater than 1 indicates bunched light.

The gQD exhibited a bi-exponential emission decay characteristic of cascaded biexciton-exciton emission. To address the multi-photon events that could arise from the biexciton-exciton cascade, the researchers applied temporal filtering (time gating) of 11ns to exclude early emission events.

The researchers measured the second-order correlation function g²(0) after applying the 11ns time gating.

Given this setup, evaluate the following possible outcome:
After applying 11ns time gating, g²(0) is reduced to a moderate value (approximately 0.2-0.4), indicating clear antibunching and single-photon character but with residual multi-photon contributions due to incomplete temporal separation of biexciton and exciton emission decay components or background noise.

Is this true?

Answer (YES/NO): NO